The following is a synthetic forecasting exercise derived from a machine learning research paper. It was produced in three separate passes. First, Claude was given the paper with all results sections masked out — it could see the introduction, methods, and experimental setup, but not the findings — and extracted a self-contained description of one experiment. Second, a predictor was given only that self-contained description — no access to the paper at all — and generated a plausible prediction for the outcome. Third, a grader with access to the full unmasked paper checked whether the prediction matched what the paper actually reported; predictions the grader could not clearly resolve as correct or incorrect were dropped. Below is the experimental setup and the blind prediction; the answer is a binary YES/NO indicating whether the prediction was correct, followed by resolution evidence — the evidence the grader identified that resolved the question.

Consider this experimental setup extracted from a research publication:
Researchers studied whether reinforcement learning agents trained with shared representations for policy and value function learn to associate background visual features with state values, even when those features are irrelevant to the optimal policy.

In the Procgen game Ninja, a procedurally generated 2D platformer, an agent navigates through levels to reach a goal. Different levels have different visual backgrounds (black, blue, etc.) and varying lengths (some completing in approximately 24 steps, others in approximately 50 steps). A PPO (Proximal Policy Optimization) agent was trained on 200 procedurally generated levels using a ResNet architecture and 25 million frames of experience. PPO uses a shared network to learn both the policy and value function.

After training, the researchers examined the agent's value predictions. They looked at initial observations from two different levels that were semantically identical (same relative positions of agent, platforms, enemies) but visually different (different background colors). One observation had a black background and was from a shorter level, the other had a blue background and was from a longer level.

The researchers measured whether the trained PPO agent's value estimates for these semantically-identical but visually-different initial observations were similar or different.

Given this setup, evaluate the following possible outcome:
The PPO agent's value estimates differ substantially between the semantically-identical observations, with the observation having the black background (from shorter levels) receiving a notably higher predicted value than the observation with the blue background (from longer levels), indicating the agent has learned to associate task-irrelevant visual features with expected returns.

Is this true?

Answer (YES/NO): YES